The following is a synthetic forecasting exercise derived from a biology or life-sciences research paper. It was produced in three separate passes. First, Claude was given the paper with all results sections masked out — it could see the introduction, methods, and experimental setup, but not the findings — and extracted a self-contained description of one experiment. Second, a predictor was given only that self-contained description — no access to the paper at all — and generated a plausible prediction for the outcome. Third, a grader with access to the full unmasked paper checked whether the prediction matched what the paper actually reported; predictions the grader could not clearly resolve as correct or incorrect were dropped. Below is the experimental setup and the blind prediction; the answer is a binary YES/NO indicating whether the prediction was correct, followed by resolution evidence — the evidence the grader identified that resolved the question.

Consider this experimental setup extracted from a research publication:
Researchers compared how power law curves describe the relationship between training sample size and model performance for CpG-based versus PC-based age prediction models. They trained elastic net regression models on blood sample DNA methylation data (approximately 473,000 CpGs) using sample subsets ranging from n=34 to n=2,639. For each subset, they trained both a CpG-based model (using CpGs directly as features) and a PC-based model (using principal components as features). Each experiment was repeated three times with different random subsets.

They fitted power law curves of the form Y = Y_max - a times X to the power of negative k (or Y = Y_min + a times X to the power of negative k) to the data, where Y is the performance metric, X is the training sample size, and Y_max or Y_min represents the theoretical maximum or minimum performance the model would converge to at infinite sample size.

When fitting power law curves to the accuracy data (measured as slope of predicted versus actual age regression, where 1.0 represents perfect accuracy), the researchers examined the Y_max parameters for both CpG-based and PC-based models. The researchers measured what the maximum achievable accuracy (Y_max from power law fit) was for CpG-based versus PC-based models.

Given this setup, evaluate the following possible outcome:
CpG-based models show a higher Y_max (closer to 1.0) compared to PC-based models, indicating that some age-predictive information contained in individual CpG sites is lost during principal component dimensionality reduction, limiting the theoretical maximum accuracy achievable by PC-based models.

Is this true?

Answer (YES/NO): NO